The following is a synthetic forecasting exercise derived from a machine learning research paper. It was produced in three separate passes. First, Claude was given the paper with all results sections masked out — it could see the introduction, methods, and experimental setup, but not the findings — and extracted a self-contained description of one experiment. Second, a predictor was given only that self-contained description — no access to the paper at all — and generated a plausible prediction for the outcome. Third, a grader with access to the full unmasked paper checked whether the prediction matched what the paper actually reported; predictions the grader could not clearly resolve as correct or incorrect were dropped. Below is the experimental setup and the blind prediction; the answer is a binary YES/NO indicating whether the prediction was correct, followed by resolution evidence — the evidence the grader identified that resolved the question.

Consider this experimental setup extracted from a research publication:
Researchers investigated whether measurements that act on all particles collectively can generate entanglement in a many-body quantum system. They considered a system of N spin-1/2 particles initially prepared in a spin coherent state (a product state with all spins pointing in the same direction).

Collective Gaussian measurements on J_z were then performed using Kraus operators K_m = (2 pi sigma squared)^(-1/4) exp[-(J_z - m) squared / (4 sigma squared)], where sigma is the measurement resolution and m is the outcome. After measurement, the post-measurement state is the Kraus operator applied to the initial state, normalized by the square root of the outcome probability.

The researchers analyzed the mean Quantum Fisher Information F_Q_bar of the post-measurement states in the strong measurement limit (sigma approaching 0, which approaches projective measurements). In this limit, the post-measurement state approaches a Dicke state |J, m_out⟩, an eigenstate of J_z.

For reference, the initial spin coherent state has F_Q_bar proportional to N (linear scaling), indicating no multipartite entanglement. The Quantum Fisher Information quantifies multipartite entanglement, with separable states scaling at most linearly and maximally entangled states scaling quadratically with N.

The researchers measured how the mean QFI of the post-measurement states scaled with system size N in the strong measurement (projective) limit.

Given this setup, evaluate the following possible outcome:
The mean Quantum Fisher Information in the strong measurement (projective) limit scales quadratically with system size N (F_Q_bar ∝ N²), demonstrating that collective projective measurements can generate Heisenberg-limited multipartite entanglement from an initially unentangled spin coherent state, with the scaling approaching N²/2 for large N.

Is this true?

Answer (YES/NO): NO